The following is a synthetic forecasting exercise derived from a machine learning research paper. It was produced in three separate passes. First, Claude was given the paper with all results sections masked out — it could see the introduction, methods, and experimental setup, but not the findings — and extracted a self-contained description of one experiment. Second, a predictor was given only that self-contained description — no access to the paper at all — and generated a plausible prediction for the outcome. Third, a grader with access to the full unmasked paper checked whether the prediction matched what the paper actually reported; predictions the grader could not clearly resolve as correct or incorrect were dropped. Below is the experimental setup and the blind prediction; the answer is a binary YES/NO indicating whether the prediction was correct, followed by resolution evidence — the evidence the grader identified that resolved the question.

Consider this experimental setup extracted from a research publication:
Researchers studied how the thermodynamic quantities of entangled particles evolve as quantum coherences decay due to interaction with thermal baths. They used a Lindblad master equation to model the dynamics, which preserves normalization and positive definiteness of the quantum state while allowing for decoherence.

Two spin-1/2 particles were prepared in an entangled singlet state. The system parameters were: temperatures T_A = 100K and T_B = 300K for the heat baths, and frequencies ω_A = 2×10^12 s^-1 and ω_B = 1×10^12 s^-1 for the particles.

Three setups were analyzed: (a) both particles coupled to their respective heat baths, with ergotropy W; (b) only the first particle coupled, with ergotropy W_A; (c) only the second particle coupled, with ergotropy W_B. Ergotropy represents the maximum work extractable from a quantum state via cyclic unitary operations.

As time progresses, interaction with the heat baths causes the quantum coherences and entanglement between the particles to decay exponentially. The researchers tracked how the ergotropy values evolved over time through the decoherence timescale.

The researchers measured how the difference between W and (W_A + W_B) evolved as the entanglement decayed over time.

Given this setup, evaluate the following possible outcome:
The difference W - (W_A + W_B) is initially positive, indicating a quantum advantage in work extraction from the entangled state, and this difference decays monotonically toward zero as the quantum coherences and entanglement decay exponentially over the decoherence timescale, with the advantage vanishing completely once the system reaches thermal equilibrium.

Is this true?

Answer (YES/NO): NO